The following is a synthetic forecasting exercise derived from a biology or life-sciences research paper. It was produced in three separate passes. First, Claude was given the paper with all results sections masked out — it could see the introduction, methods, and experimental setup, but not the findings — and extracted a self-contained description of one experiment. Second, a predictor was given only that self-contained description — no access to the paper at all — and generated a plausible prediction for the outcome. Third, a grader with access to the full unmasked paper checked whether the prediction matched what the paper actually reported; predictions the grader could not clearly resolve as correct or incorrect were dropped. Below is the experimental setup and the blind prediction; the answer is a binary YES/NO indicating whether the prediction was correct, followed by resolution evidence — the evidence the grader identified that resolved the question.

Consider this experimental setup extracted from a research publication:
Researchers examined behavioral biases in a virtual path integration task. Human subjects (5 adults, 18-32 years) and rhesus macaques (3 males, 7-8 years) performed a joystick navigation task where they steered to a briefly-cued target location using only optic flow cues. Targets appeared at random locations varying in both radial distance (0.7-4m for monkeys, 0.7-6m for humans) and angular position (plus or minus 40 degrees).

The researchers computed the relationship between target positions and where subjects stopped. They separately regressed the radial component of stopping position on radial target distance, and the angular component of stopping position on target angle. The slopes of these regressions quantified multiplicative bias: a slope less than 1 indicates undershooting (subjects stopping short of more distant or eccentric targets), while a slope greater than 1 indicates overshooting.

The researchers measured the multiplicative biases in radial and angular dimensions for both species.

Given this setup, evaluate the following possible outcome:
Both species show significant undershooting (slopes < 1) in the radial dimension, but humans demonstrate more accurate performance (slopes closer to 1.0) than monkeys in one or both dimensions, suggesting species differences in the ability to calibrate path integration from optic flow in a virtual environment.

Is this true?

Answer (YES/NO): NO